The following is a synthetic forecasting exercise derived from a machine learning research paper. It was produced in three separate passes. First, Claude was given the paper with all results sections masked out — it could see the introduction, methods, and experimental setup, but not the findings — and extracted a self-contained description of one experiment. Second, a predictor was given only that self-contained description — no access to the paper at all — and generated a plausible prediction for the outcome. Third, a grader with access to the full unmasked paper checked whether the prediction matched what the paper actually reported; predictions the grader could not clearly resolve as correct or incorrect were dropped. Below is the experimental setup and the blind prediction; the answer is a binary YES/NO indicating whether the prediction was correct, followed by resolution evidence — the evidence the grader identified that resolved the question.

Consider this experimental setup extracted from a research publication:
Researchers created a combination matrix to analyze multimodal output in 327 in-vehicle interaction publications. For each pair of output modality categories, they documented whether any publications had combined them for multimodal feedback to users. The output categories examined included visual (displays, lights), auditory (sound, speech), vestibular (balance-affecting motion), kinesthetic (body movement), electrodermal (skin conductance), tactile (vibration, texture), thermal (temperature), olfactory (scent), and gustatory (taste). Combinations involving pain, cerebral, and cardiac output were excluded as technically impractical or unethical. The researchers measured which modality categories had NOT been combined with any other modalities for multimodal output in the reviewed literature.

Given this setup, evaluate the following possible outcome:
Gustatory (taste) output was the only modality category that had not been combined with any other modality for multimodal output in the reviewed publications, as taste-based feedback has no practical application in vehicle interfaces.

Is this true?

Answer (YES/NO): NO